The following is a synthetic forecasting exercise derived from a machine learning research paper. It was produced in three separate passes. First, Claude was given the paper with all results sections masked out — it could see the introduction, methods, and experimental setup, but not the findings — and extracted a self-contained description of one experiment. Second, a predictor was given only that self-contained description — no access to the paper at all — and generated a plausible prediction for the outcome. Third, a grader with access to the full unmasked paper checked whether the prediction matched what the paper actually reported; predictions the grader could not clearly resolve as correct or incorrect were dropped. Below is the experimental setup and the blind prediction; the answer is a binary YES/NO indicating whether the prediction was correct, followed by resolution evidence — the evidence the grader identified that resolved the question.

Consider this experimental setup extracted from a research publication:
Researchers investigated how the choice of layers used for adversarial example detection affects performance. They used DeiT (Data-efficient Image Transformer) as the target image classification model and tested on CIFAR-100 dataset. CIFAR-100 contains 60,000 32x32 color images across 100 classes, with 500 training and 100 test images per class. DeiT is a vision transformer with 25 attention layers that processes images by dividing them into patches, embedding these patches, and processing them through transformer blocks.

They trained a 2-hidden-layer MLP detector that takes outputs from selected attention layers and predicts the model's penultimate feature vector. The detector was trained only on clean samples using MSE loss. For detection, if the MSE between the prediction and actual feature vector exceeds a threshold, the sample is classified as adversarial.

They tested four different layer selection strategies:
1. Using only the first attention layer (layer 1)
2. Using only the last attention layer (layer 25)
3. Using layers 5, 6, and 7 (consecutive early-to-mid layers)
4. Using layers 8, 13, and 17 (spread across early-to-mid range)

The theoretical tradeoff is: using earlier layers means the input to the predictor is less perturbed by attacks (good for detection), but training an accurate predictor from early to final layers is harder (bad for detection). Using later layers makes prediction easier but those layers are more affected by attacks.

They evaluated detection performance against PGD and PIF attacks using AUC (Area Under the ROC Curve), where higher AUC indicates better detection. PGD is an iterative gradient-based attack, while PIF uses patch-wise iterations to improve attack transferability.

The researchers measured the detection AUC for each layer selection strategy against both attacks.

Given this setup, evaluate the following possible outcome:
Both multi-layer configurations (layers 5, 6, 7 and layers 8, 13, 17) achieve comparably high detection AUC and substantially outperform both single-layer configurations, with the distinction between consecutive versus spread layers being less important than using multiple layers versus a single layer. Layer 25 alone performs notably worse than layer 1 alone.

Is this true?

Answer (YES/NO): NO